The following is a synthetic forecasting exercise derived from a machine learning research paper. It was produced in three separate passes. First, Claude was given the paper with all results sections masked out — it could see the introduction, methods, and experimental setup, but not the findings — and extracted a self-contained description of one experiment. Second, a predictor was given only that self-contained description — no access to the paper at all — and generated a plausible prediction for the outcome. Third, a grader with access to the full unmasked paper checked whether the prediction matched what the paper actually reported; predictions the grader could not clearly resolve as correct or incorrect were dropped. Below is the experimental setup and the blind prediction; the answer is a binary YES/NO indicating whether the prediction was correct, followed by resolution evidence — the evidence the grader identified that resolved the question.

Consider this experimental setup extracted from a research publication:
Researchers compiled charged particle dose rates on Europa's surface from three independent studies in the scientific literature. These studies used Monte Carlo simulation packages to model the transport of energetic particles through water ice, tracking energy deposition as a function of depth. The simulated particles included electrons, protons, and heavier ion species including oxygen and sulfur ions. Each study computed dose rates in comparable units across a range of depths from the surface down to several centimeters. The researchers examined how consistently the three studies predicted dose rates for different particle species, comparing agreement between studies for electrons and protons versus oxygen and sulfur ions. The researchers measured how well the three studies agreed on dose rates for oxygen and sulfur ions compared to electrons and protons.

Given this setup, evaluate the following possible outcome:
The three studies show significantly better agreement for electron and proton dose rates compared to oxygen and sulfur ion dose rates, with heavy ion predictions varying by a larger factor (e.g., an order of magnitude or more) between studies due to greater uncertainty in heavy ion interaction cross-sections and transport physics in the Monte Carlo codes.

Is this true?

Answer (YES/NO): YES